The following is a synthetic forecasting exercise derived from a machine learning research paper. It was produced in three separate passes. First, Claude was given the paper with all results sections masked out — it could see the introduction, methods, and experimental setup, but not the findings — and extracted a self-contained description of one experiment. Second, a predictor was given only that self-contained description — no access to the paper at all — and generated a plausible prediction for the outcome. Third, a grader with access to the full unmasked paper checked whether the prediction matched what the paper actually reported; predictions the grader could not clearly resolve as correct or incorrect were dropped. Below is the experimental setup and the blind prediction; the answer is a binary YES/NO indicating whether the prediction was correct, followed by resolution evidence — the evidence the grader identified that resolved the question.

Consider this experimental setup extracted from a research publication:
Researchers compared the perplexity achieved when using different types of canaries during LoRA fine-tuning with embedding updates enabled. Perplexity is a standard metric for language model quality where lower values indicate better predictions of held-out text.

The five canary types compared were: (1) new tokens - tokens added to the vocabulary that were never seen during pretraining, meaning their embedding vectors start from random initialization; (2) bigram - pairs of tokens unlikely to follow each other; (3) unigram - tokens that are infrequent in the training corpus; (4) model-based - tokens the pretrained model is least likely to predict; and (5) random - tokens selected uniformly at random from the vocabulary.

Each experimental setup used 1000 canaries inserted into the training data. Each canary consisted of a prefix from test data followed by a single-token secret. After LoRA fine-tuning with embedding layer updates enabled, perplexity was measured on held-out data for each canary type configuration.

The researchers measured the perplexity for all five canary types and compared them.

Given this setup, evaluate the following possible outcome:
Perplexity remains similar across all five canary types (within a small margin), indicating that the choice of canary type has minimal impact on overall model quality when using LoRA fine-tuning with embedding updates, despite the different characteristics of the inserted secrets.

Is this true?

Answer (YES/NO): NO